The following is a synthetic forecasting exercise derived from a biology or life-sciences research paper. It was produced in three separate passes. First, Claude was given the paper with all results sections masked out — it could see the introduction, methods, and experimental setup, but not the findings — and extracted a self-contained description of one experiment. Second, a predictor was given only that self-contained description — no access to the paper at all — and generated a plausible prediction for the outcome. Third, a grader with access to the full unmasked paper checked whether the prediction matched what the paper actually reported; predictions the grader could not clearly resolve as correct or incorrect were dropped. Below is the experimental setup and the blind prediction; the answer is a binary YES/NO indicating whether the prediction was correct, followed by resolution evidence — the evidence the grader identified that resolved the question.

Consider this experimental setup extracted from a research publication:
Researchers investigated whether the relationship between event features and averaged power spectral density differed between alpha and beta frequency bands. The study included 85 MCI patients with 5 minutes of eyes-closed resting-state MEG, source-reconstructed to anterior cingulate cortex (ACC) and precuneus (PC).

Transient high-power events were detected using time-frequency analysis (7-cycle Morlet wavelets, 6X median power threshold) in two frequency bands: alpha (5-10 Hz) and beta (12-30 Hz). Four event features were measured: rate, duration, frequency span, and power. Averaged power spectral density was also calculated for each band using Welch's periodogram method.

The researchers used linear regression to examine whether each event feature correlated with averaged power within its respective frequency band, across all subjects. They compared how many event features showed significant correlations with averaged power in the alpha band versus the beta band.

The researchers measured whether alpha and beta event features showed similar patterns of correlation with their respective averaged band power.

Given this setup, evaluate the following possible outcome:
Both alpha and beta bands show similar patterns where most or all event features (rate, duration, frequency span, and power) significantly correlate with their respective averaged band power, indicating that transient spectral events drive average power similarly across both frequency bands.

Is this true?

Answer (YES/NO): NO